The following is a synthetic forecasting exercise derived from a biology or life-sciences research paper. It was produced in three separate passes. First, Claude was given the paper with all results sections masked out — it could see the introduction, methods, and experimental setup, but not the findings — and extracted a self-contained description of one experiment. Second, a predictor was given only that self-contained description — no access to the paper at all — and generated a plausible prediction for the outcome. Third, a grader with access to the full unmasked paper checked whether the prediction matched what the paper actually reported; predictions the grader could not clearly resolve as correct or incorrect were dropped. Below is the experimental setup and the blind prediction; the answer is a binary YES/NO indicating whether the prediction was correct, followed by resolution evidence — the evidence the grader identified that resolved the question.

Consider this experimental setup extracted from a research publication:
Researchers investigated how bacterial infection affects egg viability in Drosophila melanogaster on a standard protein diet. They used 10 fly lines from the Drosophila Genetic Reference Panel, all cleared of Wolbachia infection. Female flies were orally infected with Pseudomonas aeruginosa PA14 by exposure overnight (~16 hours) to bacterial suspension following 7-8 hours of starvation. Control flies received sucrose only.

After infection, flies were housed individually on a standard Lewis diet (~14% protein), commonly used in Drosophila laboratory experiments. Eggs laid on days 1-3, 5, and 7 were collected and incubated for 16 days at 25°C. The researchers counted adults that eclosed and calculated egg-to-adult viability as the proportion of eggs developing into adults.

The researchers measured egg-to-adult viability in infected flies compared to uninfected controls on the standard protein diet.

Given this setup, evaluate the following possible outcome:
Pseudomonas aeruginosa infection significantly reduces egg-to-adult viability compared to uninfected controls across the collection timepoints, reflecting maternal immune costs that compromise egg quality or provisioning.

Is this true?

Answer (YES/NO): NO